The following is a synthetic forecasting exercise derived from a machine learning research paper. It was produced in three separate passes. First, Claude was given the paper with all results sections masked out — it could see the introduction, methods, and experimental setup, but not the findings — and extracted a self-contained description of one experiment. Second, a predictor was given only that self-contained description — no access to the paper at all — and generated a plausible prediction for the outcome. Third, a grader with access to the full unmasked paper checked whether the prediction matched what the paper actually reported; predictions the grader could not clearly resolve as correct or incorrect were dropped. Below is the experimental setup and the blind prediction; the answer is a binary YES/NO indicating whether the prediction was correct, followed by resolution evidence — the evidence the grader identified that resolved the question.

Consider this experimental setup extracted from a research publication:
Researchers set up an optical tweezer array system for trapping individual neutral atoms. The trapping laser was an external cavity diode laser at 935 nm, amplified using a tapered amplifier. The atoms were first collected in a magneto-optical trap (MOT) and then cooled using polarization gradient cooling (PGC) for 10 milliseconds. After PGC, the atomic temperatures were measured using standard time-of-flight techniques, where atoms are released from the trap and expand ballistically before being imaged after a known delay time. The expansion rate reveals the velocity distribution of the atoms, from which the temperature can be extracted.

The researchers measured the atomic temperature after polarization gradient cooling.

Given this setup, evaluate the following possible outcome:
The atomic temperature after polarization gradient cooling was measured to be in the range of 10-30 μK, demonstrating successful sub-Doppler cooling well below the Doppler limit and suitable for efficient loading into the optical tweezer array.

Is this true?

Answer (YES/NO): NO